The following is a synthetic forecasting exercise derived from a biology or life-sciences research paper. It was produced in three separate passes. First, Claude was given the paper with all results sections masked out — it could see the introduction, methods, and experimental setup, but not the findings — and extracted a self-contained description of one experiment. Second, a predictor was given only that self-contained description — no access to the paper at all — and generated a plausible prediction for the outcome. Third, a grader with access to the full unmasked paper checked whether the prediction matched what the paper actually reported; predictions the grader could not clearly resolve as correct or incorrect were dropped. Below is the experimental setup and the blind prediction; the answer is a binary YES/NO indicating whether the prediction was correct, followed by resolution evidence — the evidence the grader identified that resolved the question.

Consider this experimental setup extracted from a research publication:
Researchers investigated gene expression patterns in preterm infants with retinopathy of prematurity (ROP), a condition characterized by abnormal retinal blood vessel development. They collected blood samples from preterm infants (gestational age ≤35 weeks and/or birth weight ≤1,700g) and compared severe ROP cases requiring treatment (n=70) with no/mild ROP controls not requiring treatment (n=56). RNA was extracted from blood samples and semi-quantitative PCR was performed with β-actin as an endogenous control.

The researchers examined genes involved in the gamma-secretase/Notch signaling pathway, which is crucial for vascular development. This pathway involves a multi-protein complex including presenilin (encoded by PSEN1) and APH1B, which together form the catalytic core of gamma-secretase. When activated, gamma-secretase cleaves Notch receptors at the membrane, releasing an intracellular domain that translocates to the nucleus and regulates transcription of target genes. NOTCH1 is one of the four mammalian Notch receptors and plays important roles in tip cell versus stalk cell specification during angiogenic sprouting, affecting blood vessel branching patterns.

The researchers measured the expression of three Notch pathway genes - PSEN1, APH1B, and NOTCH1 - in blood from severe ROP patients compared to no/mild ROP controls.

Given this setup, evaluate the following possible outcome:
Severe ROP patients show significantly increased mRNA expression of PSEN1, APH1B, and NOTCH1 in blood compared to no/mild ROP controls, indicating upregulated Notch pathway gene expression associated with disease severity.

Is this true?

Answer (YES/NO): NO